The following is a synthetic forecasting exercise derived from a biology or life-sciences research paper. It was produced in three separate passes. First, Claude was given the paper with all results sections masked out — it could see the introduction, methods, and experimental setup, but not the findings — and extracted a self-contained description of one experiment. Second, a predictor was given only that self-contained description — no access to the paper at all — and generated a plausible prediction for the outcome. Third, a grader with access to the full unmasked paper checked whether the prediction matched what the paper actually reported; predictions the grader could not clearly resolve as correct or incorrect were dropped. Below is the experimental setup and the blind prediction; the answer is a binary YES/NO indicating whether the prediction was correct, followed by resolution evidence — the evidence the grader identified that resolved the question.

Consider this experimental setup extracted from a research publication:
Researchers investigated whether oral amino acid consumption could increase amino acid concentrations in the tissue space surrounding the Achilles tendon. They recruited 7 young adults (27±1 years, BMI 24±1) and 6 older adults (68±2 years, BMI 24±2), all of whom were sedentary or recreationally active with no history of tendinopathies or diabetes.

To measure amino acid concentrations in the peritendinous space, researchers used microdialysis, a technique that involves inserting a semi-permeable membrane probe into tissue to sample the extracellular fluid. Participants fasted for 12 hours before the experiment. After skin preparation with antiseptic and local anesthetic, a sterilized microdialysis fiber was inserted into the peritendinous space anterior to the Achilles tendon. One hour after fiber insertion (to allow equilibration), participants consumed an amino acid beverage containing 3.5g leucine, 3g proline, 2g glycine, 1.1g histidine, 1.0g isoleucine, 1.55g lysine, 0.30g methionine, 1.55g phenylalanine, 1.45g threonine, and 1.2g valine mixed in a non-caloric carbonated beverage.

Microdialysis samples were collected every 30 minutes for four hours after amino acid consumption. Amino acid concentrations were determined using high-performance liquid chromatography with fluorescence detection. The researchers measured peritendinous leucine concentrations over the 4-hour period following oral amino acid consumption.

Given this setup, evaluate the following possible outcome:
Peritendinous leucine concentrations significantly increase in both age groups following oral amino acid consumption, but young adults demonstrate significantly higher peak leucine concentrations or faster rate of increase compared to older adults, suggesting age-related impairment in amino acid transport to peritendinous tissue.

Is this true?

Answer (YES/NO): NO